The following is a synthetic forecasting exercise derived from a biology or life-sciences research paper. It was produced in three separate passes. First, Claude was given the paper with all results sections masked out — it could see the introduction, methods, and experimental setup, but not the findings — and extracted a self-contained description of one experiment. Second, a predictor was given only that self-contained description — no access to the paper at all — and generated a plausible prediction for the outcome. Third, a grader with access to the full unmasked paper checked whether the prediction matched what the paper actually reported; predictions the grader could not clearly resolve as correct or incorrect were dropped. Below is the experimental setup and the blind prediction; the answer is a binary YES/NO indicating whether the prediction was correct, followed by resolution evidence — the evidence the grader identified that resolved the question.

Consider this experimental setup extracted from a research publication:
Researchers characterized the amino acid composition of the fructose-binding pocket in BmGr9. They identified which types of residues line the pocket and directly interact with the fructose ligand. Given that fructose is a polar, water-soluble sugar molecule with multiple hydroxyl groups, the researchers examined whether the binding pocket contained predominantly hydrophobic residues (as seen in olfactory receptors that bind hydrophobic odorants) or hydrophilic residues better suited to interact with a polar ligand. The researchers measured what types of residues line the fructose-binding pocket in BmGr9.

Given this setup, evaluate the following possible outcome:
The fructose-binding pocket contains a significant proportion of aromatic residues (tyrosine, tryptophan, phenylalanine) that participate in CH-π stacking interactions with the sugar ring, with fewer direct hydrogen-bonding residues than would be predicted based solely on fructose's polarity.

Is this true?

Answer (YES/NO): NO